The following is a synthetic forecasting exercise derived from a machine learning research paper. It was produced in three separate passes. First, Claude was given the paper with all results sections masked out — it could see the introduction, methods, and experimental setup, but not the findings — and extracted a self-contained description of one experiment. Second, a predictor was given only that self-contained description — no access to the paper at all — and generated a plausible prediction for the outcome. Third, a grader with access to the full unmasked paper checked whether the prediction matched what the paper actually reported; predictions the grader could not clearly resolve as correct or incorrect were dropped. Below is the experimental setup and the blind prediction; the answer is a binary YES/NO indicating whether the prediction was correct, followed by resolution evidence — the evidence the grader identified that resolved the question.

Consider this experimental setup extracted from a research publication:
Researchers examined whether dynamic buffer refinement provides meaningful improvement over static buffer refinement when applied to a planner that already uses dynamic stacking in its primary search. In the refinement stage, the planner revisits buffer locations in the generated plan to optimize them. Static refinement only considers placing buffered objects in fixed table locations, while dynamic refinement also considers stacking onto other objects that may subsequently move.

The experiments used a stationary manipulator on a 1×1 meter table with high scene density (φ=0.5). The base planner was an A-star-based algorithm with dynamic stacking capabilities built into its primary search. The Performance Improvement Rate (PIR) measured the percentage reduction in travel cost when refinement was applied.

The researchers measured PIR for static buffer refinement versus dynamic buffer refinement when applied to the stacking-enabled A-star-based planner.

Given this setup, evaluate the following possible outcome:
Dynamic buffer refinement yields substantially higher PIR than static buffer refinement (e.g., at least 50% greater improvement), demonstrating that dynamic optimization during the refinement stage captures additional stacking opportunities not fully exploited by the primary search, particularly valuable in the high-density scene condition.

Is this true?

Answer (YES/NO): NO